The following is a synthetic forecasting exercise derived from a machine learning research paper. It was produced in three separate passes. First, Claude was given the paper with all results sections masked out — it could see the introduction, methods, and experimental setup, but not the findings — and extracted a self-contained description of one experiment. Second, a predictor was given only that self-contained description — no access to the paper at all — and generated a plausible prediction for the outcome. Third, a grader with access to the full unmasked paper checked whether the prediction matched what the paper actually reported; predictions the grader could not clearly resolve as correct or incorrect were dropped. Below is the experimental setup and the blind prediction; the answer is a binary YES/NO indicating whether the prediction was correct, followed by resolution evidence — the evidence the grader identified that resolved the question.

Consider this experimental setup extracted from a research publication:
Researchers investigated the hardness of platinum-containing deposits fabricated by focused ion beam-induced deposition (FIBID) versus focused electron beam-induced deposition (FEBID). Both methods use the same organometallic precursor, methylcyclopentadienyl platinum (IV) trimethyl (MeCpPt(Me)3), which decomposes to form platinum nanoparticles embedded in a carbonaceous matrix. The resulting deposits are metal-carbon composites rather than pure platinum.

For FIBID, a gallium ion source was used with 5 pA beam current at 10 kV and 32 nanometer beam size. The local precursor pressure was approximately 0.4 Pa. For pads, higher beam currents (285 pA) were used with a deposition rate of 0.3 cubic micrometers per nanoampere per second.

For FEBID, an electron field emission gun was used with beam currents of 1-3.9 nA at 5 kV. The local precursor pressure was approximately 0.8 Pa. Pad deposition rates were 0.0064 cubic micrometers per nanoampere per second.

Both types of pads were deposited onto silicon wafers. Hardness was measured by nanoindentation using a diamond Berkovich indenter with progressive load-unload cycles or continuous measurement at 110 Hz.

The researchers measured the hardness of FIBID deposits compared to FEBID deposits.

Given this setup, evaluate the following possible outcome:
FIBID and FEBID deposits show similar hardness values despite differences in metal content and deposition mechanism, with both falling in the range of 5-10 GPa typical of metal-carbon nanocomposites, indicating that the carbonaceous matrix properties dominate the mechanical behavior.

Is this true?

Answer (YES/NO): NO